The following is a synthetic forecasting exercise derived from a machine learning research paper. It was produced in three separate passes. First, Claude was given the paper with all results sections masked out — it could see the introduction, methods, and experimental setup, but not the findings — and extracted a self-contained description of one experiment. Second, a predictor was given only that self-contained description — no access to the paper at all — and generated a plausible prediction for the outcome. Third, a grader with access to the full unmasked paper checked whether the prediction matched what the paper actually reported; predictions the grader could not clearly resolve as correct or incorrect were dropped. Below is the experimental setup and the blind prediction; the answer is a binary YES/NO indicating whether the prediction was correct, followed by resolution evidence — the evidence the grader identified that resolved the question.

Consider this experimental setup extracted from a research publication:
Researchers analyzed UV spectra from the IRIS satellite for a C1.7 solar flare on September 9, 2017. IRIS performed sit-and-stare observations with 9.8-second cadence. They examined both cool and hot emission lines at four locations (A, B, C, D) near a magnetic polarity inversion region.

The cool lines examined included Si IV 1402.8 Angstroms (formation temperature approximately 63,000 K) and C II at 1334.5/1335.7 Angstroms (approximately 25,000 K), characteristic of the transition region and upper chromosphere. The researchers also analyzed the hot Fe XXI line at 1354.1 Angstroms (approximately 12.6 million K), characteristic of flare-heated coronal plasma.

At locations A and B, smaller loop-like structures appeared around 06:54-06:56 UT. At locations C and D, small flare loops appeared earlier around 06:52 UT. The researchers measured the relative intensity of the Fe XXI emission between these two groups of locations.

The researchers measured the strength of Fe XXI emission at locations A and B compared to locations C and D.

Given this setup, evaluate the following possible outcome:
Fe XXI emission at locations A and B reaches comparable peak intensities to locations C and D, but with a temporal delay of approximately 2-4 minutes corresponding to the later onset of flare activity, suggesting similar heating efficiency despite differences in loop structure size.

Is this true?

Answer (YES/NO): NO